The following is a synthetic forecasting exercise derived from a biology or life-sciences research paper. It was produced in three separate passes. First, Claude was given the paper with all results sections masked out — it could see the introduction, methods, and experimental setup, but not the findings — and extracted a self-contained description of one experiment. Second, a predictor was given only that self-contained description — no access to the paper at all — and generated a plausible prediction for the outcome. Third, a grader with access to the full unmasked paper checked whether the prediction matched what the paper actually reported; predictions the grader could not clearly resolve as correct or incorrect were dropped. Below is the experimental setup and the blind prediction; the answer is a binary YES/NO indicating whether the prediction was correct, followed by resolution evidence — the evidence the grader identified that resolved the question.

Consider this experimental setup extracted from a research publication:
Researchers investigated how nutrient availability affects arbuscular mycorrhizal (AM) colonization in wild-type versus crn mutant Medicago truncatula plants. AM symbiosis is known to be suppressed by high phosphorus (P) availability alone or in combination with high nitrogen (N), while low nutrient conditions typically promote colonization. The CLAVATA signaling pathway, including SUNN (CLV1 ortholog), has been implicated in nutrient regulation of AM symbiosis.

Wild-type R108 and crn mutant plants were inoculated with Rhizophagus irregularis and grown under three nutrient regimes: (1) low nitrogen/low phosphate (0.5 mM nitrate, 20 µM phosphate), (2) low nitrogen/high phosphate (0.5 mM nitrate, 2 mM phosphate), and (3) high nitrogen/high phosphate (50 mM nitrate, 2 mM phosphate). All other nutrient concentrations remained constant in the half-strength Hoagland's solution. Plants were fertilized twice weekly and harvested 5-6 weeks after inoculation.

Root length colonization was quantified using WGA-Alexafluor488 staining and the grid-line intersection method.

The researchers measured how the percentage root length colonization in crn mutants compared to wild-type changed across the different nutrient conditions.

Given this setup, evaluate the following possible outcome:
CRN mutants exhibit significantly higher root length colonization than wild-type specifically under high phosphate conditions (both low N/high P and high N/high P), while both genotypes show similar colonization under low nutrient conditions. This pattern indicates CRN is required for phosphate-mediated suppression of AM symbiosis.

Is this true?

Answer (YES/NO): NO